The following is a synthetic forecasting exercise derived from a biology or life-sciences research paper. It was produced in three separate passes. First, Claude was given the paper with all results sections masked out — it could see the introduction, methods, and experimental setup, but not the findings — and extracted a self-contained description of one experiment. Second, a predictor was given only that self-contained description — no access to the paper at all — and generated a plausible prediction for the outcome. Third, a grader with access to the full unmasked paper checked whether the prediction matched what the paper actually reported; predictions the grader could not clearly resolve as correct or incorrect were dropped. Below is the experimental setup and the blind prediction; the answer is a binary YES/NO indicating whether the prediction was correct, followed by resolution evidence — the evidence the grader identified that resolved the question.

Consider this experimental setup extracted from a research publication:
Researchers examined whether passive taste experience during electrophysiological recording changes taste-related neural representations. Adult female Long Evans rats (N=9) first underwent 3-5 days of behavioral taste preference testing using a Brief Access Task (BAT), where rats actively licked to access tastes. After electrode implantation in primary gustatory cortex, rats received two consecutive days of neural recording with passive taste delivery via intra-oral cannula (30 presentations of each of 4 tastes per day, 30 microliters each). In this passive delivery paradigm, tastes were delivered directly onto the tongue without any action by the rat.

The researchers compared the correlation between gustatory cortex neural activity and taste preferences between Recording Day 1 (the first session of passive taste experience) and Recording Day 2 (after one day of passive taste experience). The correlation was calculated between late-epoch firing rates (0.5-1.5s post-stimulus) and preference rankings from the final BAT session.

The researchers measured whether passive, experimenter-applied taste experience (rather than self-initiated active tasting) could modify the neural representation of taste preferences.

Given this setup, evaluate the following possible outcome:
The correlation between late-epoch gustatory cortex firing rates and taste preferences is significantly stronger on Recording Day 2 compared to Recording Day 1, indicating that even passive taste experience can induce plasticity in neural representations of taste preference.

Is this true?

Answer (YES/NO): NO